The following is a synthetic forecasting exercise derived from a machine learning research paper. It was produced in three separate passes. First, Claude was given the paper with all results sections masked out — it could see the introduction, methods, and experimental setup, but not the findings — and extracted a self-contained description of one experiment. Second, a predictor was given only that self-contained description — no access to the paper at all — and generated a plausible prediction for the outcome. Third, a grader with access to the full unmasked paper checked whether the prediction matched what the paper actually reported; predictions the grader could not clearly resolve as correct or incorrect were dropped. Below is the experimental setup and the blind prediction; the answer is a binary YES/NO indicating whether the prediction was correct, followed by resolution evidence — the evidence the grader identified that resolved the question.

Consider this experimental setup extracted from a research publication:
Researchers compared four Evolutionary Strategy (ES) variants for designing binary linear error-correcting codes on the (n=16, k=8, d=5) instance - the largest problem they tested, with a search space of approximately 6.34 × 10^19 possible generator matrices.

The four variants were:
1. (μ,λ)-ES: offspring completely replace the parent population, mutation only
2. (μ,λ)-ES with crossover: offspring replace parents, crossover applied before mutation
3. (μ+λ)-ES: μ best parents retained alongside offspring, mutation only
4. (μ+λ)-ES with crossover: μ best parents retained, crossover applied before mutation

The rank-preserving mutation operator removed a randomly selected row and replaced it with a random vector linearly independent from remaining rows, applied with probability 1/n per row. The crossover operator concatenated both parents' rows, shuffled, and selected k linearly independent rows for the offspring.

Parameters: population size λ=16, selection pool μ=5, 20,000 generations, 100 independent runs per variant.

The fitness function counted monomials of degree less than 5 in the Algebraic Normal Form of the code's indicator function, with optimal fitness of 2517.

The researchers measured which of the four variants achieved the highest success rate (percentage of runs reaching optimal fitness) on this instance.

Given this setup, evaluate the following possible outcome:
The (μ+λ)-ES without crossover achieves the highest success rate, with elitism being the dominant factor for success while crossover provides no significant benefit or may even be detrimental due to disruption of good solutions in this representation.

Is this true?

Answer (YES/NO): NO